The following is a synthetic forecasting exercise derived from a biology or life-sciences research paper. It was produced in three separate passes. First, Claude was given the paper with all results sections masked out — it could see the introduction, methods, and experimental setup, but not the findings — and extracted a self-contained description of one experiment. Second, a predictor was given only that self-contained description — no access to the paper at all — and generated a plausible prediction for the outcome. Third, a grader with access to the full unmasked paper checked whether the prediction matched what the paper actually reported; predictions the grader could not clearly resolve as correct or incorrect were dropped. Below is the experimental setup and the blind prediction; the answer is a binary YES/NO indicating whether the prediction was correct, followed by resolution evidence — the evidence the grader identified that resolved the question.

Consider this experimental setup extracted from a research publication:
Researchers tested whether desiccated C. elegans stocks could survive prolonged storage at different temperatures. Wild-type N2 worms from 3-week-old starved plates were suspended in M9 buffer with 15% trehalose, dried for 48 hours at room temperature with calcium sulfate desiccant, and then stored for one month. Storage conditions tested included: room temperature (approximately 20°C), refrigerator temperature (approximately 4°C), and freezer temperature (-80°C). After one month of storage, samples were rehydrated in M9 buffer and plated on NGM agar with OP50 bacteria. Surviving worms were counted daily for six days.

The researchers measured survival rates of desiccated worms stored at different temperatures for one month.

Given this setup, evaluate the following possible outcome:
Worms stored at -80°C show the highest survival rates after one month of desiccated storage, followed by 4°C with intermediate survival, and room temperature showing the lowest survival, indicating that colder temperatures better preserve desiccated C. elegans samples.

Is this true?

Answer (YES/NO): YES